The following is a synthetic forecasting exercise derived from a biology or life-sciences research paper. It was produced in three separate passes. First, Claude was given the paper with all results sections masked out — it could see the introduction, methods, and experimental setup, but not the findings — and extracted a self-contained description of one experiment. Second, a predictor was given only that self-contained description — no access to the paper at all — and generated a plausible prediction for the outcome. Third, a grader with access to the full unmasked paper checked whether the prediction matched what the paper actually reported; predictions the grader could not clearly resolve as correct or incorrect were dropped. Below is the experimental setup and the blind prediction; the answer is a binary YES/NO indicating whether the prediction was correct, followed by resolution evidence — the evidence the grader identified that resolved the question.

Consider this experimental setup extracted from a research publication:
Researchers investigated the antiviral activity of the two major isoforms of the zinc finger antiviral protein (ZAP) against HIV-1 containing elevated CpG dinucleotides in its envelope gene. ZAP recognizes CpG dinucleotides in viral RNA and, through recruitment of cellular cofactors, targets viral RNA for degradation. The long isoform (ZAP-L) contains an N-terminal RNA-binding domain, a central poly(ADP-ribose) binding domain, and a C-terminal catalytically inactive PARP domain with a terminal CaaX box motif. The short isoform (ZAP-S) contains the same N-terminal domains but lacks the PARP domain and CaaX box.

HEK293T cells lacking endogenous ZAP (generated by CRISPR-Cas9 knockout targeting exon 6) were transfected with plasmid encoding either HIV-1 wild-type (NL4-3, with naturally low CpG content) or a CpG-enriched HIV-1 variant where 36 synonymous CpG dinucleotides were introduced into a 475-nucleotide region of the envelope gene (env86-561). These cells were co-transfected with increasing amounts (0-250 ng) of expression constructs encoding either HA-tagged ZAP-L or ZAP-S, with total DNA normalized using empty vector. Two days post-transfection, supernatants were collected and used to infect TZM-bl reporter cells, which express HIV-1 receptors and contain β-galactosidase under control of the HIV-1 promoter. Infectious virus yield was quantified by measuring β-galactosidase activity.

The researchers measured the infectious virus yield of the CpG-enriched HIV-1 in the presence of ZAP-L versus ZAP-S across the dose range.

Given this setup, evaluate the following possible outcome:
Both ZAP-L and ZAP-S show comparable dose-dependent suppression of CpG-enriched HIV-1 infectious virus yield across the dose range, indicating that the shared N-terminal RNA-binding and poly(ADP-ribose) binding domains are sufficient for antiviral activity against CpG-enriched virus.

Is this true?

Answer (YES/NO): NO